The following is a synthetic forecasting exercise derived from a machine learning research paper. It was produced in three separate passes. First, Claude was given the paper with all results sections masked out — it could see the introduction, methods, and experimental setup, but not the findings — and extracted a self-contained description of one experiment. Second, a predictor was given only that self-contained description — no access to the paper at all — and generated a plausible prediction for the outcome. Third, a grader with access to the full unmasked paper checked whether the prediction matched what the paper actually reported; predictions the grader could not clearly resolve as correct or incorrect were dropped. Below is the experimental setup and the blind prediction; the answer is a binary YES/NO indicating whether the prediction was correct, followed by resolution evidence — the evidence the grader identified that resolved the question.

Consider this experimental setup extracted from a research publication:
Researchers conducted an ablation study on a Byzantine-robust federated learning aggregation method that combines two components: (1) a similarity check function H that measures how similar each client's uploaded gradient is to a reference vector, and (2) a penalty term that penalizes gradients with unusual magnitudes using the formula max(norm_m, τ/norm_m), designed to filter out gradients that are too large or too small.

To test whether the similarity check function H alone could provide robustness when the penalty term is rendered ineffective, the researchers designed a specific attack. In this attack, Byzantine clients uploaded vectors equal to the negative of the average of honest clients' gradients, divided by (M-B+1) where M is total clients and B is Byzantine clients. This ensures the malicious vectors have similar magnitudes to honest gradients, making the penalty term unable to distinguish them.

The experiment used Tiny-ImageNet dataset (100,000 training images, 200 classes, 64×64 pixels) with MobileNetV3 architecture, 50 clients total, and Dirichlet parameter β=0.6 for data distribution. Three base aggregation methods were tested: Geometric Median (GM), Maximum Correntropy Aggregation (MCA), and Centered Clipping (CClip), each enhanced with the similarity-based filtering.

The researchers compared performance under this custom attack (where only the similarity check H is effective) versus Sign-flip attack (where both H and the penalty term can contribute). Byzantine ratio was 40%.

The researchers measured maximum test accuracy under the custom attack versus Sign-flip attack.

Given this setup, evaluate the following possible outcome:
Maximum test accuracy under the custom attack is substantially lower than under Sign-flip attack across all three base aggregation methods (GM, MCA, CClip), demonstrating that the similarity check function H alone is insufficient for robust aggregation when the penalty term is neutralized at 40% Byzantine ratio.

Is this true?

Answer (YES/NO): NO